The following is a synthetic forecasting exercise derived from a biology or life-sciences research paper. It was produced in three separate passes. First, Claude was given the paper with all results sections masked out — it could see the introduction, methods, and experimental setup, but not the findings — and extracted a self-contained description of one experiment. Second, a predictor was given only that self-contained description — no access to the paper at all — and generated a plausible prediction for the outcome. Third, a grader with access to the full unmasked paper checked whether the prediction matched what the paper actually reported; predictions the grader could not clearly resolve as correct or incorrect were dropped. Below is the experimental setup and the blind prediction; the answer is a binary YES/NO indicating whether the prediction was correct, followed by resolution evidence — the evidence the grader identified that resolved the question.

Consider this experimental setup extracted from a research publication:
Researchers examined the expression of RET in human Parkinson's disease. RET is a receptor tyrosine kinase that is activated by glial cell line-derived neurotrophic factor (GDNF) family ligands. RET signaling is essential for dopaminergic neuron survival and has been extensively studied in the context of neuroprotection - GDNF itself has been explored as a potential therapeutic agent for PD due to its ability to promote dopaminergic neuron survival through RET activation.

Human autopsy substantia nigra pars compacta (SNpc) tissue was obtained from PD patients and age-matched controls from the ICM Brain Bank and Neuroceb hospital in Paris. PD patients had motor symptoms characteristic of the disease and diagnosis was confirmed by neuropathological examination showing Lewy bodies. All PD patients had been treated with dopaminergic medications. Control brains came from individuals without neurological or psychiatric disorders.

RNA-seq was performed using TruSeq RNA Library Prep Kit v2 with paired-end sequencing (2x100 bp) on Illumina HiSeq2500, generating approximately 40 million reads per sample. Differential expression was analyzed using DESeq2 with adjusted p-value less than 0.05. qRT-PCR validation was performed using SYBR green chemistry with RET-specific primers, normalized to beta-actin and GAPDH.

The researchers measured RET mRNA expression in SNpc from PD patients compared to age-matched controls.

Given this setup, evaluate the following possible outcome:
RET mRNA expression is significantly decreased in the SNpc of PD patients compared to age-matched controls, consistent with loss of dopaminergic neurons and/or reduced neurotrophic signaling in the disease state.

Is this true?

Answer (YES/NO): YES